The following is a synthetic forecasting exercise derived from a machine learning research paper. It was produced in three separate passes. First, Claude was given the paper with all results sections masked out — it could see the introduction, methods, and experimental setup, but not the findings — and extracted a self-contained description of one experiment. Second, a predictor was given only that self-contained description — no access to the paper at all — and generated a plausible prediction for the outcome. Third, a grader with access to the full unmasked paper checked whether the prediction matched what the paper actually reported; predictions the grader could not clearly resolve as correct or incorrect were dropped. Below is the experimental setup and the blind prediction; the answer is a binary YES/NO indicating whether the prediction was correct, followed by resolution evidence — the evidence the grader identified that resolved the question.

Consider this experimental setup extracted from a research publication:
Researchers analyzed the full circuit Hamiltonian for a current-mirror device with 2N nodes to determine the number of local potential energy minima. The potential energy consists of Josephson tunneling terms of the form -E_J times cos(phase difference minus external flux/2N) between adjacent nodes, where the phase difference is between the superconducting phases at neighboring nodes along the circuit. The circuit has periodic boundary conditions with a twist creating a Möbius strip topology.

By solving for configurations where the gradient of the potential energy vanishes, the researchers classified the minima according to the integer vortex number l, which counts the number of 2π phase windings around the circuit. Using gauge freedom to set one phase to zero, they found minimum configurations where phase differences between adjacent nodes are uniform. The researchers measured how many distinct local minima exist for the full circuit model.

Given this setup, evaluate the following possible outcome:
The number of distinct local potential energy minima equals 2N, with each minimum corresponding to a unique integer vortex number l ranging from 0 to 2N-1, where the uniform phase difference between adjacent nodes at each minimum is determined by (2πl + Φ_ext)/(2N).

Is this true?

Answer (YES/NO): NO